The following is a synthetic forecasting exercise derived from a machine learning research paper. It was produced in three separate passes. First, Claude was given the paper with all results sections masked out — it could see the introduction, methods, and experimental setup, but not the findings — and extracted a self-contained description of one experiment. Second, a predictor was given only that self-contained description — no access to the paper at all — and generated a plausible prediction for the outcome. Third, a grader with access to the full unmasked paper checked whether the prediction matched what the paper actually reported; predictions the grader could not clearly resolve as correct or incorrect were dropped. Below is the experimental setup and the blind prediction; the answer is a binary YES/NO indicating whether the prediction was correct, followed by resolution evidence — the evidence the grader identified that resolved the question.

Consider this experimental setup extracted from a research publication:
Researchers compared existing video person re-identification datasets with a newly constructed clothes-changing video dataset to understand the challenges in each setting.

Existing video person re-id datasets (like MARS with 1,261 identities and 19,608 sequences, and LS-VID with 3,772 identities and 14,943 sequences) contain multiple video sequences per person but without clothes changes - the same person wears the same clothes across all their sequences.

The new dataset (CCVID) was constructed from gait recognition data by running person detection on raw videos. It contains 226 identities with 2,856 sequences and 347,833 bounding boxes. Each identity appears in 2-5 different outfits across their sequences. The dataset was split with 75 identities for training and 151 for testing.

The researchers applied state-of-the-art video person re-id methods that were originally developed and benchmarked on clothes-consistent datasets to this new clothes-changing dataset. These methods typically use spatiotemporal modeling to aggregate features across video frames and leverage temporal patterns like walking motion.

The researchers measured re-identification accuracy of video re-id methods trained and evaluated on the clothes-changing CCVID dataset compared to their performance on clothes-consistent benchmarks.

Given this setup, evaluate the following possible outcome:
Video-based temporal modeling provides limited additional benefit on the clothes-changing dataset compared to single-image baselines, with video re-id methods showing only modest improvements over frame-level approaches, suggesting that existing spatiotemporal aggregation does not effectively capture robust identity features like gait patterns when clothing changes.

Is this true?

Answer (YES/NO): NO